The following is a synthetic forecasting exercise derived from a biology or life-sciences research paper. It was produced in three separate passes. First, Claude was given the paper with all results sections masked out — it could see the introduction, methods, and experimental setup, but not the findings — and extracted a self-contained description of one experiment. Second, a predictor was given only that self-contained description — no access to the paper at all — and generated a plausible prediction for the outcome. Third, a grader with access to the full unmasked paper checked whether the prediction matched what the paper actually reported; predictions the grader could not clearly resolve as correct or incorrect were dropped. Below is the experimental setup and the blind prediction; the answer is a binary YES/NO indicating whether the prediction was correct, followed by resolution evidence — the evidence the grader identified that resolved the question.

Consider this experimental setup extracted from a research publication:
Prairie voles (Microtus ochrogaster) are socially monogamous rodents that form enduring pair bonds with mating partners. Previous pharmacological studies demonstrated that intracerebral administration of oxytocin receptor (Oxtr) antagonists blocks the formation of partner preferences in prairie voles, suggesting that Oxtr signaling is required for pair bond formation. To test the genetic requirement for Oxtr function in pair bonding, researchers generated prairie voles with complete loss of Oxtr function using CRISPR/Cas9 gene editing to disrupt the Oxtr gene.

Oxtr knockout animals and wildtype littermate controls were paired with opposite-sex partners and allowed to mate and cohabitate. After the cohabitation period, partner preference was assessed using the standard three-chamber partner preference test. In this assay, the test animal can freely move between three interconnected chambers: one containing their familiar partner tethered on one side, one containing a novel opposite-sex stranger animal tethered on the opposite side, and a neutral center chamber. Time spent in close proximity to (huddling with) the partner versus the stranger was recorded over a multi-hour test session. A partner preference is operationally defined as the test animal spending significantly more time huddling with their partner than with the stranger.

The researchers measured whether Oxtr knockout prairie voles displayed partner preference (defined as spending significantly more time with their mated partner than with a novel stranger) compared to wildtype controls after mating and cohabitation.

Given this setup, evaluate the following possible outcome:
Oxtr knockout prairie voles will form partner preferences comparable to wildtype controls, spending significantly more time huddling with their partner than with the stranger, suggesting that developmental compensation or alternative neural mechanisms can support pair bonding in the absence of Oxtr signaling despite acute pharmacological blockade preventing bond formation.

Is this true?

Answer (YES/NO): YES